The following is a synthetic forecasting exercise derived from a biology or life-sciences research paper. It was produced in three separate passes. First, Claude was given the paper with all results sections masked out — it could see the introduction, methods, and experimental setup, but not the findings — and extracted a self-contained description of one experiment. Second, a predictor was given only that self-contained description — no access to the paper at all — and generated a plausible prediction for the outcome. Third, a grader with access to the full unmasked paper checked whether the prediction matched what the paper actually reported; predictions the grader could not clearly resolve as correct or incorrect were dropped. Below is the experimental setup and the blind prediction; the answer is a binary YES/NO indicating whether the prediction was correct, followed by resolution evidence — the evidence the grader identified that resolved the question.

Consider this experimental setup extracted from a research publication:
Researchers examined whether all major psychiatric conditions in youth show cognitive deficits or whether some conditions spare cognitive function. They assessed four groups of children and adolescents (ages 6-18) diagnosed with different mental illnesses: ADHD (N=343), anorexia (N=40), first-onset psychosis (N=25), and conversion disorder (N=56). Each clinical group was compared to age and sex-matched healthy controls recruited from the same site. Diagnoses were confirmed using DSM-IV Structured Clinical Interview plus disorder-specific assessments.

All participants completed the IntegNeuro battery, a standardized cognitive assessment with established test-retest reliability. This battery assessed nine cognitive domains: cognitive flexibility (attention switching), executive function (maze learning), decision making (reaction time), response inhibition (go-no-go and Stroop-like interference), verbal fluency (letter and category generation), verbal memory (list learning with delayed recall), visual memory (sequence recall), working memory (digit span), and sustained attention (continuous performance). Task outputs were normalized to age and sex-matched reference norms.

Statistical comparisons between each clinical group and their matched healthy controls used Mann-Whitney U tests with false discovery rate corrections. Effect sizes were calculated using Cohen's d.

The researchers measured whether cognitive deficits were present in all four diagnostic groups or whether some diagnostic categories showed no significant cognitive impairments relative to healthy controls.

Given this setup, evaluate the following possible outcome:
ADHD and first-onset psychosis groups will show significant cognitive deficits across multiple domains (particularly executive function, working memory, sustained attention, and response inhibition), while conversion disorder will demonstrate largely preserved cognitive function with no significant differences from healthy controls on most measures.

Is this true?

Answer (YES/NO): NO